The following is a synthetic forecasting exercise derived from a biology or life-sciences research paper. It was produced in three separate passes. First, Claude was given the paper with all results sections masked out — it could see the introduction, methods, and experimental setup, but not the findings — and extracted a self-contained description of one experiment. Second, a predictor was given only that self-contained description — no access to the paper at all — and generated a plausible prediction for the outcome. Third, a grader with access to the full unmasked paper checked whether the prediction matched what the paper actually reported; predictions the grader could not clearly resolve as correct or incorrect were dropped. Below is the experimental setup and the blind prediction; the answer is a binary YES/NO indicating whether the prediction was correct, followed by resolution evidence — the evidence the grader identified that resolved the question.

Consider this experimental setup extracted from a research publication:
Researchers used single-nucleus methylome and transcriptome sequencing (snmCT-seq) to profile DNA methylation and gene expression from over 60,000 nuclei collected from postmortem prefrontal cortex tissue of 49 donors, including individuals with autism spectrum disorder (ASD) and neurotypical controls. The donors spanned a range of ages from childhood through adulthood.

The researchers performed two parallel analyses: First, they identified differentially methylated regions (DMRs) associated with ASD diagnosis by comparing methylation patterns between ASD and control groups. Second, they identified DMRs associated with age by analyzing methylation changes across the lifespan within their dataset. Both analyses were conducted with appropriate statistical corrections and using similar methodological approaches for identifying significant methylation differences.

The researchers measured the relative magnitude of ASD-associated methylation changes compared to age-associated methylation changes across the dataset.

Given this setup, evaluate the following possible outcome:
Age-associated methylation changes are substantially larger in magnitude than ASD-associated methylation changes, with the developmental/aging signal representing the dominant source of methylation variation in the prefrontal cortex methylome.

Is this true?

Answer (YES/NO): YES